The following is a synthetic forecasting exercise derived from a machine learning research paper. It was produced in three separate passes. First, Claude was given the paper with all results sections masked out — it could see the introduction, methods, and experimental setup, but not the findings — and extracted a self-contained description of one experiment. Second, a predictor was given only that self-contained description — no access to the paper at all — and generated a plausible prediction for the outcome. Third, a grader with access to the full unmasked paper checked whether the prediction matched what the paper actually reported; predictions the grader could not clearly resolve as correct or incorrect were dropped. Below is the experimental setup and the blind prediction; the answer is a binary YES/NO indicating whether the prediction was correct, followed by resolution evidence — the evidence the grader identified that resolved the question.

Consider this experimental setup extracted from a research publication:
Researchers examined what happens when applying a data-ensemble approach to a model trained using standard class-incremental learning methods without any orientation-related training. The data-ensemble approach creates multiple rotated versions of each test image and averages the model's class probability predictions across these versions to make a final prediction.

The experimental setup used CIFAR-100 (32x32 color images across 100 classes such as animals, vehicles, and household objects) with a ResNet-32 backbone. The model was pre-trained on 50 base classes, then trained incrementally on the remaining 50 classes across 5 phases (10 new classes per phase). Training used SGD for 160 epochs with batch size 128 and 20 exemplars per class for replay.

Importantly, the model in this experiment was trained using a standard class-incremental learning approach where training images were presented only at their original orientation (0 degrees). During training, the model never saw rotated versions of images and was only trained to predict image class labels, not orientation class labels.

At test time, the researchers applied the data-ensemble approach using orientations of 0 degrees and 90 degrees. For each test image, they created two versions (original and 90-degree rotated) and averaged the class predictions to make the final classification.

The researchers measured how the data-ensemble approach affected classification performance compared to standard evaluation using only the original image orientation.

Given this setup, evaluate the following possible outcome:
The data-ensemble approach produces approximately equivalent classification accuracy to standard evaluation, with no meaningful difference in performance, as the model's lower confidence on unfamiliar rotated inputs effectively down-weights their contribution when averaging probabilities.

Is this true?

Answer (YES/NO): NO